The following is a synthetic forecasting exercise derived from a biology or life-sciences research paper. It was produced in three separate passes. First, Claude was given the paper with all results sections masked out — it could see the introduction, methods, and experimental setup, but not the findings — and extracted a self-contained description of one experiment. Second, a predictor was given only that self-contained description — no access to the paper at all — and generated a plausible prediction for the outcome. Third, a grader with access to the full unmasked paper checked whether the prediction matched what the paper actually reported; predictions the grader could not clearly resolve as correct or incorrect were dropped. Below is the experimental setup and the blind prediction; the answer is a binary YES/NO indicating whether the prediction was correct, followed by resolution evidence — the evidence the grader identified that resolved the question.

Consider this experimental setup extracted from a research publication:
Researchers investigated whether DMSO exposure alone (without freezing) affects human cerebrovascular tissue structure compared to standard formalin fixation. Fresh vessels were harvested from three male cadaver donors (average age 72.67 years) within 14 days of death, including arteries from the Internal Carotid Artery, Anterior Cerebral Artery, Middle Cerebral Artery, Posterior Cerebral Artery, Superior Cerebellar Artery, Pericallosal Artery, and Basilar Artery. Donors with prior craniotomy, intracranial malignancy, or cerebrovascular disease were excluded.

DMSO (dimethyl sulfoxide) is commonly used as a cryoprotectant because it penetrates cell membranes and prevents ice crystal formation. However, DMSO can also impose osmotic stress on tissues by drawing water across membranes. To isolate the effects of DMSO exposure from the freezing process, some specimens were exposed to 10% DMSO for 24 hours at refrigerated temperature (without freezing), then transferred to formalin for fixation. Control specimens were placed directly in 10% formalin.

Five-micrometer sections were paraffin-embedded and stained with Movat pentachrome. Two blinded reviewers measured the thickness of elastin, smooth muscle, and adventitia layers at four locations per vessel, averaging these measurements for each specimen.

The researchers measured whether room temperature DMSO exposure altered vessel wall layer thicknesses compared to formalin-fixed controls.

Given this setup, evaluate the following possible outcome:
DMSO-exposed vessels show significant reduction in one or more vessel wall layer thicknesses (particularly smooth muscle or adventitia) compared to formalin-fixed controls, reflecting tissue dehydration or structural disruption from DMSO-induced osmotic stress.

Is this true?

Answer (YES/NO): NO